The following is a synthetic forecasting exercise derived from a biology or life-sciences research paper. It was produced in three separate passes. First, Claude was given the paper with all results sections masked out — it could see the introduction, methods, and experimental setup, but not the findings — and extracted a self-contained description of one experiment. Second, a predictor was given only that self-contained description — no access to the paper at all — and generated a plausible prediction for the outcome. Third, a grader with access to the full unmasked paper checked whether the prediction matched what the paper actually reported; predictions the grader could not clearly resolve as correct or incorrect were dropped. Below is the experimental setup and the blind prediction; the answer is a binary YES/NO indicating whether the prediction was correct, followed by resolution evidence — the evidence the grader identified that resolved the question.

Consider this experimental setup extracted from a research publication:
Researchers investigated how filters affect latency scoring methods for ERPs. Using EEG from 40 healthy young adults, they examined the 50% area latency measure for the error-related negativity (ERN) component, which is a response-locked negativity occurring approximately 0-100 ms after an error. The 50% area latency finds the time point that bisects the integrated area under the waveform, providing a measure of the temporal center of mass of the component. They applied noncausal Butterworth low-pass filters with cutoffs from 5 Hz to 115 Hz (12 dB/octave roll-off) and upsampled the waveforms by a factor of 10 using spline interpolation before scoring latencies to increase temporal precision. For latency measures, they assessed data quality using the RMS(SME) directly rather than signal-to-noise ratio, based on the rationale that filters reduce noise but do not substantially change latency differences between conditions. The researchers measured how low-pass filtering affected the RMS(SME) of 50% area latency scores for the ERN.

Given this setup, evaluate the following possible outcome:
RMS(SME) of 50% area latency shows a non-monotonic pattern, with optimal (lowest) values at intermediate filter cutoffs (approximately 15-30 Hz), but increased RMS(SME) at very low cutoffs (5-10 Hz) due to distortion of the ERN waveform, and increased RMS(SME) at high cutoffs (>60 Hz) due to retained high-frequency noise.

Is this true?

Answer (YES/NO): NO